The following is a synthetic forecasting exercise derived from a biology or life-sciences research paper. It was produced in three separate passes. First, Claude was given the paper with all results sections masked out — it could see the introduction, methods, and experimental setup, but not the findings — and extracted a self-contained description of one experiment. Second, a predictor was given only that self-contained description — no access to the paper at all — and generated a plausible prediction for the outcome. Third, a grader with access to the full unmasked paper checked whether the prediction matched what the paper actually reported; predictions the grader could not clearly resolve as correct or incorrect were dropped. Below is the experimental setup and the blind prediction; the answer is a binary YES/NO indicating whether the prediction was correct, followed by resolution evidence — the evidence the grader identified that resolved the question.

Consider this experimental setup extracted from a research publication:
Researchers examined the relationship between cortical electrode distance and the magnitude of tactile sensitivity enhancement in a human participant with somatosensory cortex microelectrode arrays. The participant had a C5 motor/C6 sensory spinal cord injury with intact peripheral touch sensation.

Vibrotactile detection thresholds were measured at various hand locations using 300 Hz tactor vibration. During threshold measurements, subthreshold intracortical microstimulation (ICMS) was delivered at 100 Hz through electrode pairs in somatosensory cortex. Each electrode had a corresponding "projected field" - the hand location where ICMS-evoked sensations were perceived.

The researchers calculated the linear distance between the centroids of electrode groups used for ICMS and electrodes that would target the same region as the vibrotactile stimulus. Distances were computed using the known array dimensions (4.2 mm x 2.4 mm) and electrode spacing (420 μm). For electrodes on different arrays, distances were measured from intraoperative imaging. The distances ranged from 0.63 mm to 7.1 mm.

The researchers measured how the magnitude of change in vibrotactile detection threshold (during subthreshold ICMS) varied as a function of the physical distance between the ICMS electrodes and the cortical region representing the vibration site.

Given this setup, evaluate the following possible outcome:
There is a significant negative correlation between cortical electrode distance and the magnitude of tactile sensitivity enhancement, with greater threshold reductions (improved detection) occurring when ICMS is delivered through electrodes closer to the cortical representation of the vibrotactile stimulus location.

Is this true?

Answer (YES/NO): YES